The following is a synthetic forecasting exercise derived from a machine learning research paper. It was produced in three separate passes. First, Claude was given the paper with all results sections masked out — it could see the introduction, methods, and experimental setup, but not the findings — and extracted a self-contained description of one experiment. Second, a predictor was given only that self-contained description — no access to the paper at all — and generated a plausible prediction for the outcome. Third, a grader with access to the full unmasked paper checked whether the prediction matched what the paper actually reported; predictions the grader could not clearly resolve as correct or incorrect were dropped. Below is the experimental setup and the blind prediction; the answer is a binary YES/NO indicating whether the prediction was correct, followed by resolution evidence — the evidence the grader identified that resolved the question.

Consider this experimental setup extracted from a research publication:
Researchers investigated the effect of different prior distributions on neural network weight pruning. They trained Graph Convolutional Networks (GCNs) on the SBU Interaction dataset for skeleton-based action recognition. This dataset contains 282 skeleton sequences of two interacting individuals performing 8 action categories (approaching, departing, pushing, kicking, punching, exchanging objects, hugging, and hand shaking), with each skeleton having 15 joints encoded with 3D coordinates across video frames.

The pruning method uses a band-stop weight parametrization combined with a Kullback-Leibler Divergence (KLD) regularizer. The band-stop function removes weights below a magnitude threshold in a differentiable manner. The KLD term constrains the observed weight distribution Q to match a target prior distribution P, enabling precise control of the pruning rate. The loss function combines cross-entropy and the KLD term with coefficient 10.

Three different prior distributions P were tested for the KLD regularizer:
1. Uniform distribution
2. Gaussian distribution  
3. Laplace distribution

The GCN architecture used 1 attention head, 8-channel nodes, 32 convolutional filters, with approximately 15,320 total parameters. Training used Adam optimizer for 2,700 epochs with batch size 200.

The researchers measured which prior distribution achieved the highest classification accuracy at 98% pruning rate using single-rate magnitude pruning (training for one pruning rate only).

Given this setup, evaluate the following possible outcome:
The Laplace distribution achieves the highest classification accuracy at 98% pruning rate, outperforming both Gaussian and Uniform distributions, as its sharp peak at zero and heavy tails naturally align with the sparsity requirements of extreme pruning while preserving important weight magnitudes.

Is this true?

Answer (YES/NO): NO